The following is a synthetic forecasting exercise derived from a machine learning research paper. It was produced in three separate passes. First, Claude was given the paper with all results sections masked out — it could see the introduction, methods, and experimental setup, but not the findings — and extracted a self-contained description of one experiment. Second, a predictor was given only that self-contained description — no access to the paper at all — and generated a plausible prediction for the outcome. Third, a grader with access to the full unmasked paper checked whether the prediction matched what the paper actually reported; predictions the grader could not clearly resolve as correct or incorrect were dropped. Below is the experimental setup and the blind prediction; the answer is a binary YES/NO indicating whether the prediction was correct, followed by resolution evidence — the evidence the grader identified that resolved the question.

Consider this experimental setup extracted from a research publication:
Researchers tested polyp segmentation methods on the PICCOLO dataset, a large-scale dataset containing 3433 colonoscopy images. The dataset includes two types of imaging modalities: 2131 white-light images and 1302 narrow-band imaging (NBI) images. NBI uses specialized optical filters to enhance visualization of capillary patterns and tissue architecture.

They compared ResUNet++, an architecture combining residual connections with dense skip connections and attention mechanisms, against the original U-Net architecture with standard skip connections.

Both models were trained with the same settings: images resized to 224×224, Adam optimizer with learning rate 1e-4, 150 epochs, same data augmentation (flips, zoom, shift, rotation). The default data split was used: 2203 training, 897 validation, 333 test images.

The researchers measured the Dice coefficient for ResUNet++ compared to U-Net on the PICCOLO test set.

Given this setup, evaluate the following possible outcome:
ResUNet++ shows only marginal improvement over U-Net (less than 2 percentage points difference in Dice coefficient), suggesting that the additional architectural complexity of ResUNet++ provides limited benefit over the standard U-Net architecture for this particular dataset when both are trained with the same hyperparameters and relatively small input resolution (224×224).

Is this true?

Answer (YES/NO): NO